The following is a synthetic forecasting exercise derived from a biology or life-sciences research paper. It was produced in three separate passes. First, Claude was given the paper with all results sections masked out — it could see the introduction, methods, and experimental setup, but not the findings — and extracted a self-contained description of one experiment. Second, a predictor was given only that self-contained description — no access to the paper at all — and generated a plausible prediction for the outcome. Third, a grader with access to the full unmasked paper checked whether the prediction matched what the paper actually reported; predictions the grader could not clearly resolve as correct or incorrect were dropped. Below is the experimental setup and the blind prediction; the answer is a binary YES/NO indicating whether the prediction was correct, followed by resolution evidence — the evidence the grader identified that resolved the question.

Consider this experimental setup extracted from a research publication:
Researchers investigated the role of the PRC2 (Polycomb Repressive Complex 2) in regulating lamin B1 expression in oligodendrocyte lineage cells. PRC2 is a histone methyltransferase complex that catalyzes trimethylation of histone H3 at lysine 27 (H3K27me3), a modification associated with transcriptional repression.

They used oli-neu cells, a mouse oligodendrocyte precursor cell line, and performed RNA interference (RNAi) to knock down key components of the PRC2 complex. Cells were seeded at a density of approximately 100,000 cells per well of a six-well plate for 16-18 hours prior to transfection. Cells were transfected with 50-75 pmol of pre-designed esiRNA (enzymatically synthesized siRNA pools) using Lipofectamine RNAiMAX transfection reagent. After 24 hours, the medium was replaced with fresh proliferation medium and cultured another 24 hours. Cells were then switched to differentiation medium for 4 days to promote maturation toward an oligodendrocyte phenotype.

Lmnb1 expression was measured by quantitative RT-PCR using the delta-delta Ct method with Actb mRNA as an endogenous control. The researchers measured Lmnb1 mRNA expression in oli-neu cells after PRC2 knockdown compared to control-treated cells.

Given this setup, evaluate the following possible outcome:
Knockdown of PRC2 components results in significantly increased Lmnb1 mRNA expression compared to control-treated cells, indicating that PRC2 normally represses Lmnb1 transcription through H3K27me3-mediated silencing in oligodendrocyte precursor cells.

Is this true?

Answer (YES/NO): YES